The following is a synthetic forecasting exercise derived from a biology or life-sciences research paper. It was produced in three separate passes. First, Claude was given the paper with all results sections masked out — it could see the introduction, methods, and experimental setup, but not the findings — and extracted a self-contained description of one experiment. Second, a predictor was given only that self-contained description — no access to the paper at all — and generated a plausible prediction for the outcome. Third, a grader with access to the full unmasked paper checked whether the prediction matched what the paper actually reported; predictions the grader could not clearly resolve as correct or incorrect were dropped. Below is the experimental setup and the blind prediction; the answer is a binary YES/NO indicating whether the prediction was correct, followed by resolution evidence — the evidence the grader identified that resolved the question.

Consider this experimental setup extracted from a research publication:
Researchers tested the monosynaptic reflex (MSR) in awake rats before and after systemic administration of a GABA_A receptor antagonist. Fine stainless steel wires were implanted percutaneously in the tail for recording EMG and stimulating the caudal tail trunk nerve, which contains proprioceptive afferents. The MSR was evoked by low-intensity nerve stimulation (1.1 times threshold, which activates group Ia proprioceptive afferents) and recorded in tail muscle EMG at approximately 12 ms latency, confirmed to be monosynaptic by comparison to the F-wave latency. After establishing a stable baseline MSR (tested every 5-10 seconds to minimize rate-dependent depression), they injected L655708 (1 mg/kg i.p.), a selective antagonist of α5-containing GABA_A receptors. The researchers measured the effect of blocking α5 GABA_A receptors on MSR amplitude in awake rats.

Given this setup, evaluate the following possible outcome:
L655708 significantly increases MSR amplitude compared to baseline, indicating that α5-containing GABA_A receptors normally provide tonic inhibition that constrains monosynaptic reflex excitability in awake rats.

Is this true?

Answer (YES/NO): NO